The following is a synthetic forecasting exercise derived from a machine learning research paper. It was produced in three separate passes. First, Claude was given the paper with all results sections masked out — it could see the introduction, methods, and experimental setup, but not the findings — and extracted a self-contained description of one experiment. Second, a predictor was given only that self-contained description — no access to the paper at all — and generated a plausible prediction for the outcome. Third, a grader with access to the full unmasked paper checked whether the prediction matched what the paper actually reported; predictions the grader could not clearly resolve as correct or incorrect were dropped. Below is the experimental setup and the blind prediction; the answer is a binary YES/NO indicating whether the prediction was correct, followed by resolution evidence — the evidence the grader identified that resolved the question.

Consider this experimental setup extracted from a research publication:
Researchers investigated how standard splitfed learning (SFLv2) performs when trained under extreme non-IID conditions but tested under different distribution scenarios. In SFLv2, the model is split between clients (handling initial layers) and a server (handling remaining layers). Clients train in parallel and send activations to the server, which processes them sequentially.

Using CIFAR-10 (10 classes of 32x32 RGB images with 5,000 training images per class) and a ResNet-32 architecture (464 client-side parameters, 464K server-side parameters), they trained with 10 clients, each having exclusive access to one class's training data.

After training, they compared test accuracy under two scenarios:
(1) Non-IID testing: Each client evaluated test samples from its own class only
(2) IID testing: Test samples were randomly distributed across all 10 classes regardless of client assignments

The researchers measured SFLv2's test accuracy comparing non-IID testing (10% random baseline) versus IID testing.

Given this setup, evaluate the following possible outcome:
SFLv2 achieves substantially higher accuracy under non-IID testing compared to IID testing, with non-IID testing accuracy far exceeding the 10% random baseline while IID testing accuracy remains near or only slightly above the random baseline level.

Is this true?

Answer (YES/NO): NO